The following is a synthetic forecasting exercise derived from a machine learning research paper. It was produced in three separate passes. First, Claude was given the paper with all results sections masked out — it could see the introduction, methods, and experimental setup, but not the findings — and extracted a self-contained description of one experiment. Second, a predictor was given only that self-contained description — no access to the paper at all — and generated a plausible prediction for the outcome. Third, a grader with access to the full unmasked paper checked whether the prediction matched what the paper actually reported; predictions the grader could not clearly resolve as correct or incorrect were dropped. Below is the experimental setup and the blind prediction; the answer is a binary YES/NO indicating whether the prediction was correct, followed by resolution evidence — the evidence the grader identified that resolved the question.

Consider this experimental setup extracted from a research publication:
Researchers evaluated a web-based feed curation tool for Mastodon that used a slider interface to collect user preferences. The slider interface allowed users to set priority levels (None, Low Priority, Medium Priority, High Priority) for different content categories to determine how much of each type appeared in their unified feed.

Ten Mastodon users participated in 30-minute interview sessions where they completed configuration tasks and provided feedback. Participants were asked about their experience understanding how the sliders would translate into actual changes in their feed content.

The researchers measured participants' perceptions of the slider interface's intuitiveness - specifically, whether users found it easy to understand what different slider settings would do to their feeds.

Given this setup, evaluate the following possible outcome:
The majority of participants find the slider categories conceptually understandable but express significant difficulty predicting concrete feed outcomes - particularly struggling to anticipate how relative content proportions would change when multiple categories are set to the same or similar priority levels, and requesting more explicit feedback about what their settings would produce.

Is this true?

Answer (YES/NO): NO